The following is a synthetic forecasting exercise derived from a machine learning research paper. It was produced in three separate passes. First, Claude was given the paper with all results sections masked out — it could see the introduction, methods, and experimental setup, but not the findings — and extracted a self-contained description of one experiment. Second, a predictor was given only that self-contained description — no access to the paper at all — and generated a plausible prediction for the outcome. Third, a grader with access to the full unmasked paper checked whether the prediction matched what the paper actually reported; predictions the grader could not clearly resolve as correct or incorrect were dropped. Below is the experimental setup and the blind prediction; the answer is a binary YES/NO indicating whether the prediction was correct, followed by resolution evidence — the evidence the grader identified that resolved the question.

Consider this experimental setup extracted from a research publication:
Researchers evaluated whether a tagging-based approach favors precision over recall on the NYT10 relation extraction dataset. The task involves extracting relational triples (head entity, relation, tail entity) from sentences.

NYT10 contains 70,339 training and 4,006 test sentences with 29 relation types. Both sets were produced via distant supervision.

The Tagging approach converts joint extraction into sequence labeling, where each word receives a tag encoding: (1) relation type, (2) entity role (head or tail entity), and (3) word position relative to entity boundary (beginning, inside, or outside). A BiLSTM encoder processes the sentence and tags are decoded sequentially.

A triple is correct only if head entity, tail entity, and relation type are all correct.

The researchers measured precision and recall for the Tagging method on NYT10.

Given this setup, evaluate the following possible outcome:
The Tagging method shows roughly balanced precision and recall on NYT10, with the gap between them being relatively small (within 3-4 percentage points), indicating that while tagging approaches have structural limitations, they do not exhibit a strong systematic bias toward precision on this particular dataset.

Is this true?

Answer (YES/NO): NO